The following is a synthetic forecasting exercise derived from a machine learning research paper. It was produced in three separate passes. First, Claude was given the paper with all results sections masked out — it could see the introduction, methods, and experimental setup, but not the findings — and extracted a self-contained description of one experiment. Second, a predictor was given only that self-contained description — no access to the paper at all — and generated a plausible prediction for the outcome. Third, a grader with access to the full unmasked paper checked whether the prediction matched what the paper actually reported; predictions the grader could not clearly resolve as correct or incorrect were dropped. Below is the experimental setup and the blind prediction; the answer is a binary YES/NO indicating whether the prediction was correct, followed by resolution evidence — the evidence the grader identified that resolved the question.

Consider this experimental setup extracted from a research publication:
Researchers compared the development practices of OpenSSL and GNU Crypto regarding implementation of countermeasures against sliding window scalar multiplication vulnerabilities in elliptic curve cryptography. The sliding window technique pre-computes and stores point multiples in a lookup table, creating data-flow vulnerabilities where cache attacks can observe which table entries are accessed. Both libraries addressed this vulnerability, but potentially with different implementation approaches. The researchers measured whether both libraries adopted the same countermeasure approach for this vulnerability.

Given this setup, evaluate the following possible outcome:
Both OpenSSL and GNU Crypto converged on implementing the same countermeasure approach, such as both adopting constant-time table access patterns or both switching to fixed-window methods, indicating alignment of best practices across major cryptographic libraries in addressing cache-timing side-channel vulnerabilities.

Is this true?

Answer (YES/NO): NO